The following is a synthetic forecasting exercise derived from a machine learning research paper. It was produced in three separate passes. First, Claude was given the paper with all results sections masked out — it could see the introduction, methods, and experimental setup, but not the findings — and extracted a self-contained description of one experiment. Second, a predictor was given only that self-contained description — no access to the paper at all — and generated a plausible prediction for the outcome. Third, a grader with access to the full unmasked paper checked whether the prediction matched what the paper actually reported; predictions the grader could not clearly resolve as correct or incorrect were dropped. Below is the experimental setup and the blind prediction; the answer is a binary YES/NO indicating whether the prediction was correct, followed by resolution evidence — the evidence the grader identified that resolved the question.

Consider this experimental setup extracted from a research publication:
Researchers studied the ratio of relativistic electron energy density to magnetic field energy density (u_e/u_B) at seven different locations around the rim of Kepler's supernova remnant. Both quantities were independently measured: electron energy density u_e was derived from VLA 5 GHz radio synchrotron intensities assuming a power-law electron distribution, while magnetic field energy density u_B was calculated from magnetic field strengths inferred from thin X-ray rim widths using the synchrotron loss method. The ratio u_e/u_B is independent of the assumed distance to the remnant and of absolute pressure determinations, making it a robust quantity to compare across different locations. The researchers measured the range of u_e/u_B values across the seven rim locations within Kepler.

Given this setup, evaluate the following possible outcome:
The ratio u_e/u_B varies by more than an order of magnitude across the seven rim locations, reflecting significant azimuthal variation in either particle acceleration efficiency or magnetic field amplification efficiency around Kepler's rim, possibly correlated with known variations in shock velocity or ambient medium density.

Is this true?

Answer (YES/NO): YES